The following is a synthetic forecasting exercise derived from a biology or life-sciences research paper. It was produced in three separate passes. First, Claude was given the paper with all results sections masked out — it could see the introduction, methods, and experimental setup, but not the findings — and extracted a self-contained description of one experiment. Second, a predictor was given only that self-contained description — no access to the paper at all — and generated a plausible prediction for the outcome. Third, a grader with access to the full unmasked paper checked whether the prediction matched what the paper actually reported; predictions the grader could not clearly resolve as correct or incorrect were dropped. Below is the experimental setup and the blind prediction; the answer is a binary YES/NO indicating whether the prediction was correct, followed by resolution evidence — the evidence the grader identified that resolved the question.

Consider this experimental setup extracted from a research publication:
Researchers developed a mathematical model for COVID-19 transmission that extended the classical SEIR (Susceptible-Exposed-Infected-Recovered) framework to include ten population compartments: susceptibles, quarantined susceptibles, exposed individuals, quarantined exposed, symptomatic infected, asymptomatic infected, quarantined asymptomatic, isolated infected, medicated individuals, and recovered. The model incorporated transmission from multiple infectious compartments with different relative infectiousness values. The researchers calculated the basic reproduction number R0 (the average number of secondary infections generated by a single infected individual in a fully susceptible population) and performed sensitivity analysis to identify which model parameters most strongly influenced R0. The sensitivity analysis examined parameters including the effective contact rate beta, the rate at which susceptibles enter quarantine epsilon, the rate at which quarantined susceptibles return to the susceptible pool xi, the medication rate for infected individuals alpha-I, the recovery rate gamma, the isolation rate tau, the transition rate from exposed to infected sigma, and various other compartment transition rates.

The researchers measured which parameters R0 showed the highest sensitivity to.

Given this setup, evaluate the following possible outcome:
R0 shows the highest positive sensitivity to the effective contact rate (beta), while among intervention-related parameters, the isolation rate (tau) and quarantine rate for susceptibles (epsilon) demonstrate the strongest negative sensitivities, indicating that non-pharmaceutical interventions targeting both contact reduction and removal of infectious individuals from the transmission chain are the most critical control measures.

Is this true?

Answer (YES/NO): NO